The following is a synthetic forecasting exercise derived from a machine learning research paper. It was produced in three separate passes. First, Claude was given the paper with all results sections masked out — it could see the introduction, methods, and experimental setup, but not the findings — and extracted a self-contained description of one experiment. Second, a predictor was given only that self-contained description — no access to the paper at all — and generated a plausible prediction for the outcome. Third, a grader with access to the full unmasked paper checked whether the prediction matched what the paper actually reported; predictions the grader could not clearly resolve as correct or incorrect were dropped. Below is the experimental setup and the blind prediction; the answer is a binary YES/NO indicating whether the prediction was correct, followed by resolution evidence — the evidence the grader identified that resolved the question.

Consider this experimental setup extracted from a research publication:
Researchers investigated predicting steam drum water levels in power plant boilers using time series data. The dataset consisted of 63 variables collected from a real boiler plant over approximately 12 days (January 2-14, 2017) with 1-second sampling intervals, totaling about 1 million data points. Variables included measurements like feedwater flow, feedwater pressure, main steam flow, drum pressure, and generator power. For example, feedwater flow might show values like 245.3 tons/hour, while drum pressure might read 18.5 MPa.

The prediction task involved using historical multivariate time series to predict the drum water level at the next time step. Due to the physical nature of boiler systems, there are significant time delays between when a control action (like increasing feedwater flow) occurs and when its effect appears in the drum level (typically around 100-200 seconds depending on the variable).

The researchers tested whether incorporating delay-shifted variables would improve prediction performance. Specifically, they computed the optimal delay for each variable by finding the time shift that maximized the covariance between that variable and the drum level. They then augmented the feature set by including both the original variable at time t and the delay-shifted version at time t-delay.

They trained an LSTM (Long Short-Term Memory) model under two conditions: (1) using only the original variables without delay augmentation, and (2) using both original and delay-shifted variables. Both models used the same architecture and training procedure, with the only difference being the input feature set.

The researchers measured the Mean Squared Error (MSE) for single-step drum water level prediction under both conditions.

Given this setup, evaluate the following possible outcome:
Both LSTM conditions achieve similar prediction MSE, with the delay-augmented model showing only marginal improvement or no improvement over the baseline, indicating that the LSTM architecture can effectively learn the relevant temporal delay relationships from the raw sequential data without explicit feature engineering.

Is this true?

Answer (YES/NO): NO